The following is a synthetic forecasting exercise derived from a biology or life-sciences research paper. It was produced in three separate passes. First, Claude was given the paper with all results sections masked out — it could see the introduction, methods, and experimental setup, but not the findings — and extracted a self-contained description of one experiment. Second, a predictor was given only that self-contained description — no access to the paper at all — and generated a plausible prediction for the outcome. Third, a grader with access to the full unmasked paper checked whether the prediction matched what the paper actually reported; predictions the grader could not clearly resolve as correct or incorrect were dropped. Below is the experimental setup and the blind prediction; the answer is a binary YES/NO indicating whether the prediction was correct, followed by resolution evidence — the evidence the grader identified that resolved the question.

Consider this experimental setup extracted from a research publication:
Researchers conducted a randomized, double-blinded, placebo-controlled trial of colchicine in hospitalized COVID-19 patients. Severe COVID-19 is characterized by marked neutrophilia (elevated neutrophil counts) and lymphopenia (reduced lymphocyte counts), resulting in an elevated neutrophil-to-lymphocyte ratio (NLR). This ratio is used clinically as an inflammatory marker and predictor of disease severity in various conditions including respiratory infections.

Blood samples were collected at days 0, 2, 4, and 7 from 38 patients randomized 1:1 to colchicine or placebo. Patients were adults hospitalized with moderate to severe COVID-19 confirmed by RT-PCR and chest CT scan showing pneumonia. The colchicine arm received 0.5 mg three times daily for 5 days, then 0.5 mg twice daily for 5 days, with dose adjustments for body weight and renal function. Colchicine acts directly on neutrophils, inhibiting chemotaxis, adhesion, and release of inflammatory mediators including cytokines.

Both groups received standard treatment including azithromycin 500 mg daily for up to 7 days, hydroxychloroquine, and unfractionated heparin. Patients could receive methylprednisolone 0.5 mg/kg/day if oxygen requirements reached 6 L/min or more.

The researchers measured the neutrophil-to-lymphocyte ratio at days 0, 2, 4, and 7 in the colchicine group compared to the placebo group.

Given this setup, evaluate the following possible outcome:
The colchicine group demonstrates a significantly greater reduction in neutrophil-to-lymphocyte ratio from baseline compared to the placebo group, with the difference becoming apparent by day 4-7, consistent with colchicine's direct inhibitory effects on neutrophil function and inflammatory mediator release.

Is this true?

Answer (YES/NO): NO